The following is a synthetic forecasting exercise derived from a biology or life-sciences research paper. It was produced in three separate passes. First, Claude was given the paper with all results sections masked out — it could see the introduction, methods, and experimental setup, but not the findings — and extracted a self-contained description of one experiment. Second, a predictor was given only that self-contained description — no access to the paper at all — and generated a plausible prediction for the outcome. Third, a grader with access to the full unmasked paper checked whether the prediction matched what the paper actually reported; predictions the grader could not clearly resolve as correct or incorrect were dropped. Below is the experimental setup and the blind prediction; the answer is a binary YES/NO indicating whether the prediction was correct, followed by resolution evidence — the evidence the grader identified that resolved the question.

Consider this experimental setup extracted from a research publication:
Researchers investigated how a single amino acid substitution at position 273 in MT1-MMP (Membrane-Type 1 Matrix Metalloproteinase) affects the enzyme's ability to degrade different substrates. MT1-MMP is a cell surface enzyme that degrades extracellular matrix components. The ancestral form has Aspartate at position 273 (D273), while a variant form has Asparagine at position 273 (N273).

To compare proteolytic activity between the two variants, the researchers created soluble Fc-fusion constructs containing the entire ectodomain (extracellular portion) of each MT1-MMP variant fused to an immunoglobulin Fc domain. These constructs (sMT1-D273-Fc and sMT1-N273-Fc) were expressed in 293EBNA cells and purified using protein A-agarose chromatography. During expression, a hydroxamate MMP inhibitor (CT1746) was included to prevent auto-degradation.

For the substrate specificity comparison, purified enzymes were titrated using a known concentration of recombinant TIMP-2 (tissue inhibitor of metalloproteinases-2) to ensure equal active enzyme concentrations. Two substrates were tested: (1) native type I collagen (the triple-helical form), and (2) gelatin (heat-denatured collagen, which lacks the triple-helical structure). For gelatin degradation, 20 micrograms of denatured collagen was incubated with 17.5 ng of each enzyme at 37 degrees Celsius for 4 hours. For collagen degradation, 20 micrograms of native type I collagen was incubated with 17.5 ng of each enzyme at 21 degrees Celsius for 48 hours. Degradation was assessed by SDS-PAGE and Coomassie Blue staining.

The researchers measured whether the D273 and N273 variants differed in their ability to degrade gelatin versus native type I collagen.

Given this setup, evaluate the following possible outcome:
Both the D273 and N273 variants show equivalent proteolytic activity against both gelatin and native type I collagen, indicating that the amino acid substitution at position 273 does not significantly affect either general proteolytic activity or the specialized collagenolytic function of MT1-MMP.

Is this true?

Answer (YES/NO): YES